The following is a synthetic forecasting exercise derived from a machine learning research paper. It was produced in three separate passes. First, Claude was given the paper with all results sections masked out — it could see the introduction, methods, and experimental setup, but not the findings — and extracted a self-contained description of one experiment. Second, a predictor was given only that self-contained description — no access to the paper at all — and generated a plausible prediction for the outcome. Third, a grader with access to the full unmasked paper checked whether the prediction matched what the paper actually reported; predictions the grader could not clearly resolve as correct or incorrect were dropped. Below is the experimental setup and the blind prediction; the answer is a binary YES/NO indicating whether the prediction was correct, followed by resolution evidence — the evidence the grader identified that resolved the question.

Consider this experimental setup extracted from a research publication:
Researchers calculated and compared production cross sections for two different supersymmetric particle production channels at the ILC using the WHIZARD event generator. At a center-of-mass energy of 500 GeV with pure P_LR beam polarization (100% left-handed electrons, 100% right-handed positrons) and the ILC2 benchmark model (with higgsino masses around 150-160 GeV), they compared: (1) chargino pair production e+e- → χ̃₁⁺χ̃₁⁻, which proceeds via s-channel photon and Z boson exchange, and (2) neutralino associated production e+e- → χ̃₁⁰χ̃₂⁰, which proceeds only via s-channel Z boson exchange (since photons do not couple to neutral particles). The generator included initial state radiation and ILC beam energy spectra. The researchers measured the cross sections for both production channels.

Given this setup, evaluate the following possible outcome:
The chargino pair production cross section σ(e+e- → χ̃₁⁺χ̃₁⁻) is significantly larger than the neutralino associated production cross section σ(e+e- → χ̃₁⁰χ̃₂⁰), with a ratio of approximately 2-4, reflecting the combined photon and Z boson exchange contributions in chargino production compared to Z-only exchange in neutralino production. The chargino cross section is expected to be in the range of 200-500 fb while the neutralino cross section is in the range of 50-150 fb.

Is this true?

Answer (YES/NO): NO